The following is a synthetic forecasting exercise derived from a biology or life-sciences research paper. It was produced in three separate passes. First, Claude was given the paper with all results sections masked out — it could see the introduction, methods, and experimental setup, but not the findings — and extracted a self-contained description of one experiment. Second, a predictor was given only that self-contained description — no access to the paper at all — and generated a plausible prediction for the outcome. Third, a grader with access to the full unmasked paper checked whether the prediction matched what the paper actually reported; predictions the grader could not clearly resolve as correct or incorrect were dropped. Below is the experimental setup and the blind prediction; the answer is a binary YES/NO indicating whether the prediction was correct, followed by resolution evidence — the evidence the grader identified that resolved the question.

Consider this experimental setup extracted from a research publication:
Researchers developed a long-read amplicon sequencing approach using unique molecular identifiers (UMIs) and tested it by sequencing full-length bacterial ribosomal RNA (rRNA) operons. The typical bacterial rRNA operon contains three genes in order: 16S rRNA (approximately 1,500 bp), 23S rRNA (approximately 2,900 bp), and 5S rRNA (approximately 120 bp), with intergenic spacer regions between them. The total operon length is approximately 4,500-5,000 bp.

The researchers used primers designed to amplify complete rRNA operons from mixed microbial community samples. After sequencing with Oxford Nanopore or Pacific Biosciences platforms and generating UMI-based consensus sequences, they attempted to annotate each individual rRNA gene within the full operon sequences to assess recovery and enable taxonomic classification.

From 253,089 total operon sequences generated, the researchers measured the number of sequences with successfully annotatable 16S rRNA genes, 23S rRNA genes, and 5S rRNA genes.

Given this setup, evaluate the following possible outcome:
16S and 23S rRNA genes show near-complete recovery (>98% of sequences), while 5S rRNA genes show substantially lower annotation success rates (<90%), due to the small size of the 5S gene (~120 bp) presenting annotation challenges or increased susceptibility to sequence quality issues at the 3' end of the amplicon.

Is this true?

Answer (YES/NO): YES